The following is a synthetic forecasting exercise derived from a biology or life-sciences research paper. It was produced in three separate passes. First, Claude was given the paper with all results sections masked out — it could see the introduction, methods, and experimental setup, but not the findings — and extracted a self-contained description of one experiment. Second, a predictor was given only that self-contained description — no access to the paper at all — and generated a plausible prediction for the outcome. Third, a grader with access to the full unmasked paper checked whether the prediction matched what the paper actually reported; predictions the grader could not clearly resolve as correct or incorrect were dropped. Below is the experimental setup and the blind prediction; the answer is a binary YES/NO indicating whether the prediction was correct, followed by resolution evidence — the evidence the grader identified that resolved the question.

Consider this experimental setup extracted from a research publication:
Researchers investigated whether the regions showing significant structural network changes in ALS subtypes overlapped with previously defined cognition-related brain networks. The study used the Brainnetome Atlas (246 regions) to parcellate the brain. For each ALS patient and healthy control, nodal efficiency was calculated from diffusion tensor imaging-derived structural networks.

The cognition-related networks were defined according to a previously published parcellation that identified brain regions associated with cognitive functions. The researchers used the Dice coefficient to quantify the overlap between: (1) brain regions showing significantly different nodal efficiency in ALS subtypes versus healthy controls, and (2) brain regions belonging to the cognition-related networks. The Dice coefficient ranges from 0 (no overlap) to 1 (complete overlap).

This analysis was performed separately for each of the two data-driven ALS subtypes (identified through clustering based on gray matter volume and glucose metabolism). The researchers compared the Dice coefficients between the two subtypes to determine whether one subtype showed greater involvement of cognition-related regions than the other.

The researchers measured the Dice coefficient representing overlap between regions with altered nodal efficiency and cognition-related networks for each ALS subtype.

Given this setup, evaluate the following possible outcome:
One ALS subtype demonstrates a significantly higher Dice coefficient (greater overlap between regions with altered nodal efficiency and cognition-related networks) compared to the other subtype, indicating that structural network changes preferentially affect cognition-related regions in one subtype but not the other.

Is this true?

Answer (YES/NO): YES